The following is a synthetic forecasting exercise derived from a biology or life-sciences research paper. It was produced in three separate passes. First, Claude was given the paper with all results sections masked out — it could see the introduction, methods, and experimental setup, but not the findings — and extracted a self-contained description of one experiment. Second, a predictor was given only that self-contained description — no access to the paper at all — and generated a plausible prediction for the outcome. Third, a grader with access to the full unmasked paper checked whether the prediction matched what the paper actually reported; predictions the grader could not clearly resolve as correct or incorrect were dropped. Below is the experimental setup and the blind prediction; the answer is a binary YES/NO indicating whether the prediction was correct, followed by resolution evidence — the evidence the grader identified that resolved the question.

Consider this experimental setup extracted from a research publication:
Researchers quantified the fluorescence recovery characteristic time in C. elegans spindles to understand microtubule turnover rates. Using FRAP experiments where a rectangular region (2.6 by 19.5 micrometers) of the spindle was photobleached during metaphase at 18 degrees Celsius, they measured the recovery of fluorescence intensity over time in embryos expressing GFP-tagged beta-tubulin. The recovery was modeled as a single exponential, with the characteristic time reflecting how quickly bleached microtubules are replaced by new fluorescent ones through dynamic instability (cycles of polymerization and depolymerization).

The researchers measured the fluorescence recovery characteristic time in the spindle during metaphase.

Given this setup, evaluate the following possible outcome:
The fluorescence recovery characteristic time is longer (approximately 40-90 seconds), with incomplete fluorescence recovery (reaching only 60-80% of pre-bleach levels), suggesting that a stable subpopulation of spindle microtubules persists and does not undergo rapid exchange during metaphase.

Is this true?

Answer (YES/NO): NO